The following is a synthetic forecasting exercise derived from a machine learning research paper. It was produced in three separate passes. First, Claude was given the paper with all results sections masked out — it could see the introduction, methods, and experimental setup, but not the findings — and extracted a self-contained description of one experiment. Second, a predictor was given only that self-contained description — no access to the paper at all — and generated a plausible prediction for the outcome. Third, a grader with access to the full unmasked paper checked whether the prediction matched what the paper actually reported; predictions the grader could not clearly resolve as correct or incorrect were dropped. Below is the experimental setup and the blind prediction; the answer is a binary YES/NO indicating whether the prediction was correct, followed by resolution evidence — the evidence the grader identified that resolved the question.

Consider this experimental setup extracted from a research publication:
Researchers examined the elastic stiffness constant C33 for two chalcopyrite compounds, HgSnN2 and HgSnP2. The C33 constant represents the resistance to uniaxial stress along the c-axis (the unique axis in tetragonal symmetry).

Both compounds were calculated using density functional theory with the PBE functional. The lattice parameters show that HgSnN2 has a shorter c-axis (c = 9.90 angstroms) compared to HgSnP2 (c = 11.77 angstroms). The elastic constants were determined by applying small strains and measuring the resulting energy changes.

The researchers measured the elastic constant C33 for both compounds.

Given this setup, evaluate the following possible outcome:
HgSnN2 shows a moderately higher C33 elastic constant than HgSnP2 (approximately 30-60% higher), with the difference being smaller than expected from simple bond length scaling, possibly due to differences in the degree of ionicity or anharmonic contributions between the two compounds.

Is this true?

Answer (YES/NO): NO